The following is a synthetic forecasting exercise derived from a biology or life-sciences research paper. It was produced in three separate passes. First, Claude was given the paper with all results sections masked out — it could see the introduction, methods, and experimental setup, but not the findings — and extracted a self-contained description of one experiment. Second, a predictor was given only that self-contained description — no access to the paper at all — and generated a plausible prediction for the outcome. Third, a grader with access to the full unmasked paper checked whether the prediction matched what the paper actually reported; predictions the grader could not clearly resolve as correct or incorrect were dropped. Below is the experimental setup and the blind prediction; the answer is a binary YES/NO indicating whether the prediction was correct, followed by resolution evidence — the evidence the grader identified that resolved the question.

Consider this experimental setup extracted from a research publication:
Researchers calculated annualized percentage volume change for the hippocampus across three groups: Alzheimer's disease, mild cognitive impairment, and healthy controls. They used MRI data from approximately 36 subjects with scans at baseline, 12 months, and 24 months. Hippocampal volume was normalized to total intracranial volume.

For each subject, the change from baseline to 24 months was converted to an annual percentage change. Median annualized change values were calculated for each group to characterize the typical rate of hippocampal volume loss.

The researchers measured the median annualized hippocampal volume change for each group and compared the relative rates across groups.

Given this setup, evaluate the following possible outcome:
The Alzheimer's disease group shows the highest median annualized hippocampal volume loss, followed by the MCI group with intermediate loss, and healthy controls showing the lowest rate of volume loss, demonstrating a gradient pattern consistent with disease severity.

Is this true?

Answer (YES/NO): YES